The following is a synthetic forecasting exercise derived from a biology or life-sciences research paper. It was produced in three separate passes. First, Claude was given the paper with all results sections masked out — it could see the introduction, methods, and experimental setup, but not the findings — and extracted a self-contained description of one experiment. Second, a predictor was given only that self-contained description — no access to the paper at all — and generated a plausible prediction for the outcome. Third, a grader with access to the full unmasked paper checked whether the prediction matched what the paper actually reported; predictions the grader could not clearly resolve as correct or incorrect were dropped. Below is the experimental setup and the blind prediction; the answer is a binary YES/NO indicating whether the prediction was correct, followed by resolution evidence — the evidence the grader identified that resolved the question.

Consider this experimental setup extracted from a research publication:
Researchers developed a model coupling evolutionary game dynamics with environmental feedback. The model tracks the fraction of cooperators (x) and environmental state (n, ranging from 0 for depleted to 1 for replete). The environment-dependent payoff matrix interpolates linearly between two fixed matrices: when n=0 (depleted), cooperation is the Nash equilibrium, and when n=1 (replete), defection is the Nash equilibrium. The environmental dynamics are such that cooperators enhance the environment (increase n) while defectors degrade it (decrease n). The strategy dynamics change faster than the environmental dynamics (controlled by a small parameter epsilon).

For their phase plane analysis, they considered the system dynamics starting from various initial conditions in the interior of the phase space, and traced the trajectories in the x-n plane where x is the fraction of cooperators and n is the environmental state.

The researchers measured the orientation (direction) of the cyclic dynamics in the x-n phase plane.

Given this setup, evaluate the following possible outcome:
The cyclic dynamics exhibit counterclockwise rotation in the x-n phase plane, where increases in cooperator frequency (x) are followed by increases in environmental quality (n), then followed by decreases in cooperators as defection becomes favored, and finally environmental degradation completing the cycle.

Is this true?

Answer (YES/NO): YES